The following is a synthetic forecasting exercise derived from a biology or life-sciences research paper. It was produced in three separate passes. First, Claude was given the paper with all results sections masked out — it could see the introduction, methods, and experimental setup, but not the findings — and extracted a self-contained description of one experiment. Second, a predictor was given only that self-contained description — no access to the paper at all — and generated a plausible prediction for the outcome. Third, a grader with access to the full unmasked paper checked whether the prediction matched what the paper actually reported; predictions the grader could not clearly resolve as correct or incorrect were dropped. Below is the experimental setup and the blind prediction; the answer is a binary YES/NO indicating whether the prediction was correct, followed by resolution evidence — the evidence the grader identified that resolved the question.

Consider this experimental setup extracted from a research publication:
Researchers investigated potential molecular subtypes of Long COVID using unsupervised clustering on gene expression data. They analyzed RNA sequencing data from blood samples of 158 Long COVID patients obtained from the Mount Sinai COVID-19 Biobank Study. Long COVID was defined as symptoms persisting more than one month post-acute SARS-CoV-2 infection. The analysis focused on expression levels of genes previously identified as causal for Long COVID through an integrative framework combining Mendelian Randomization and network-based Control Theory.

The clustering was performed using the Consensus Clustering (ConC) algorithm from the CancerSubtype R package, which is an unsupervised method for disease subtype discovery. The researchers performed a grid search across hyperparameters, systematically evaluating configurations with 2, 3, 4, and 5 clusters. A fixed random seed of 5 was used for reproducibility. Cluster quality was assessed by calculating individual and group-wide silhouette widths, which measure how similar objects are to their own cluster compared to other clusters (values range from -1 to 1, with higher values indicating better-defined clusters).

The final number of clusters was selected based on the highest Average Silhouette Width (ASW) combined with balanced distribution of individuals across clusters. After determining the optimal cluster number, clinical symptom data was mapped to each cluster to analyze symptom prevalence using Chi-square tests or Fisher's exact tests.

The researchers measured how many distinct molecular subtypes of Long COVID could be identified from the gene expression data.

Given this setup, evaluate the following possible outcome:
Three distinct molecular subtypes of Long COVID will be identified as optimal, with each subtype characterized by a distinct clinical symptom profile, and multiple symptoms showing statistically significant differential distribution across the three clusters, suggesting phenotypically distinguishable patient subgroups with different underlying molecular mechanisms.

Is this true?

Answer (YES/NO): YES